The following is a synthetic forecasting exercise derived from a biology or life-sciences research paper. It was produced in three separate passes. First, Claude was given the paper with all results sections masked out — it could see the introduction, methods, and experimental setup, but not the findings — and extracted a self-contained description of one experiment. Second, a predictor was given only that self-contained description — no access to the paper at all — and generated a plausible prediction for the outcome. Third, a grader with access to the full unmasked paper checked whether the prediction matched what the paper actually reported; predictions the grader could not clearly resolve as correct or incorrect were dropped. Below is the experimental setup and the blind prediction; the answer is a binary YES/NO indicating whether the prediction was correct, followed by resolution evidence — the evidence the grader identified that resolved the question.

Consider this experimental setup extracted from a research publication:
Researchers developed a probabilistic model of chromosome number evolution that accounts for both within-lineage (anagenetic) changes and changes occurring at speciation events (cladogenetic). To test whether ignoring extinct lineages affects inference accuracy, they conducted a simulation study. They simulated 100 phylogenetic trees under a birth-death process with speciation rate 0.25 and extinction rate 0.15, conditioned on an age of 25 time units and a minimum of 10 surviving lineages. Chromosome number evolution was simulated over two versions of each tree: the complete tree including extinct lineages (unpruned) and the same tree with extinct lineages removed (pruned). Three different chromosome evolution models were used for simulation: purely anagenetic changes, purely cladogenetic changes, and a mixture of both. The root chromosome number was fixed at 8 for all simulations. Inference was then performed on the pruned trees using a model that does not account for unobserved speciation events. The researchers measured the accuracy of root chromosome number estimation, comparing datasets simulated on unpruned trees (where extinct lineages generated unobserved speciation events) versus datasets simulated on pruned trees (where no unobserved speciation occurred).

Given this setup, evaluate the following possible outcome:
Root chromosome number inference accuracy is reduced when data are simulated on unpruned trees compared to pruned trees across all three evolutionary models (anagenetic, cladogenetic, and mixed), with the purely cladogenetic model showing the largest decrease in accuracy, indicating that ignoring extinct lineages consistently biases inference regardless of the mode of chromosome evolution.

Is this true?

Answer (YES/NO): NO